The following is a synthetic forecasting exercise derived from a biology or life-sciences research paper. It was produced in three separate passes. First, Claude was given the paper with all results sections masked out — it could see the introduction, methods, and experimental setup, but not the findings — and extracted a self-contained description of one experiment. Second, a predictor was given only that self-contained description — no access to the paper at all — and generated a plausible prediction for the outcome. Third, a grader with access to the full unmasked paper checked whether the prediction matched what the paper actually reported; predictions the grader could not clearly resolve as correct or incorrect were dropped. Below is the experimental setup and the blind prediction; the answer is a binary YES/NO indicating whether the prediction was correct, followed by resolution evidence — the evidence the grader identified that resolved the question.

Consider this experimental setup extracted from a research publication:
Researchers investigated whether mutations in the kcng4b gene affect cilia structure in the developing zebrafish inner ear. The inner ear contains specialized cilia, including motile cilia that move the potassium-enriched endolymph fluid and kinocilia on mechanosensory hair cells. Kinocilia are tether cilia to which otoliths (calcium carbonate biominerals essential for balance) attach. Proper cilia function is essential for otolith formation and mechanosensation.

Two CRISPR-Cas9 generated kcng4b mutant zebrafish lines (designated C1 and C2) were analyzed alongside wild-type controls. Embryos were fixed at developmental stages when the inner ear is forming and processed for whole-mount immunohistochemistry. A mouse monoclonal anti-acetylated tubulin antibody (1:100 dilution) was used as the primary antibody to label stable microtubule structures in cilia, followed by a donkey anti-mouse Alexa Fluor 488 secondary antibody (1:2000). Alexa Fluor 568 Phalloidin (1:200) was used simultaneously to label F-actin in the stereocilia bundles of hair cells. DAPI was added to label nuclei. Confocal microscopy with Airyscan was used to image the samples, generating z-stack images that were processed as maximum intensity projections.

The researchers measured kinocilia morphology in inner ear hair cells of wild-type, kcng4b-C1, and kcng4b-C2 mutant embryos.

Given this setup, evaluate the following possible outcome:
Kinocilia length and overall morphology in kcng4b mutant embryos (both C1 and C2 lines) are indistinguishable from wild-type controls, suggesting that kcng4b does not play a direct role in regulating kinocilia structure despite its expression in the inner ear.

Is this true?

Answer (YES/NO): NO